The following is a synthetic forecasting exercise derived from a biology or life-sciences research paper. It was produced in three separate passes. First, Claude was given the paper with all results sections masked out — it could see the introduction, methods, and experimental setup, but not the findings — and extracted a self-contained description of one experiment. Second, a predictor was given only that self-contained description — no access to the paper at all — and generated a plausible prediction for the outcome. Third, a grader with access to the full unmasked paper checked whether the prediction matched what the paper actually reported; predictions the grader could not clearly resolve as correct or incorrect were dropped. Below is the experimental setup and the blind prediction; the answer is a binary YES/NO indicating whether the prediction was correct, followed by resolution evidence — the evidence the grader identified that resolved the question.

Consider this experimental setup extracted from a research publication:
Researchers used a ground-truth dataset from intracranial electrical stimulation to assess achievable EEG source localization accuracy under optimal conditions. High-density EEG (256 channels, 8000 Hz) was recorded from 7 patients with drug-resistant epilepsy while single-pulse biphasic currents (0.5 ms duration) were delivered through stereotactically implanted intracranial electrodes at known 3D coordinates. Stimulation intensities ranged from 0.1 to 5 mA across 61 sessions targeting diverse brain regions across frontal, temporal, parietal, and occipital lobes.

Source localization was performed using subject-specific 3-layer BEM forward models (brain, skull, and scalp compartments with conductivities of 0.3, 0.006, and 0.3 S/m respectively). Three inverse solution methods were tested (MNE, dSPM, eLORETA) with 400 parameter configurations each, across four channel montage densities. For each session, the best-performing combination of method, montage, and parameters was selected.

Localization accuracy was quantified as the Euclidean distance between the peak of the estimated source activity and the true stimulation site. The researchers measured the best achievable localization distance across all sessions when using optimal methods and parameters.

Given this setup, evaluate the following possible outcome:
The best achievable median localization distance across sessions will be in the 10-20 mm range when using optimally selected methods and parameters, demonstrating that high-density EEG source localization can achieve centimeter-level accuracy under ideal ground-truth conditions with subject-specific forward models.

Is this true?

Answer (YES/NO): NO